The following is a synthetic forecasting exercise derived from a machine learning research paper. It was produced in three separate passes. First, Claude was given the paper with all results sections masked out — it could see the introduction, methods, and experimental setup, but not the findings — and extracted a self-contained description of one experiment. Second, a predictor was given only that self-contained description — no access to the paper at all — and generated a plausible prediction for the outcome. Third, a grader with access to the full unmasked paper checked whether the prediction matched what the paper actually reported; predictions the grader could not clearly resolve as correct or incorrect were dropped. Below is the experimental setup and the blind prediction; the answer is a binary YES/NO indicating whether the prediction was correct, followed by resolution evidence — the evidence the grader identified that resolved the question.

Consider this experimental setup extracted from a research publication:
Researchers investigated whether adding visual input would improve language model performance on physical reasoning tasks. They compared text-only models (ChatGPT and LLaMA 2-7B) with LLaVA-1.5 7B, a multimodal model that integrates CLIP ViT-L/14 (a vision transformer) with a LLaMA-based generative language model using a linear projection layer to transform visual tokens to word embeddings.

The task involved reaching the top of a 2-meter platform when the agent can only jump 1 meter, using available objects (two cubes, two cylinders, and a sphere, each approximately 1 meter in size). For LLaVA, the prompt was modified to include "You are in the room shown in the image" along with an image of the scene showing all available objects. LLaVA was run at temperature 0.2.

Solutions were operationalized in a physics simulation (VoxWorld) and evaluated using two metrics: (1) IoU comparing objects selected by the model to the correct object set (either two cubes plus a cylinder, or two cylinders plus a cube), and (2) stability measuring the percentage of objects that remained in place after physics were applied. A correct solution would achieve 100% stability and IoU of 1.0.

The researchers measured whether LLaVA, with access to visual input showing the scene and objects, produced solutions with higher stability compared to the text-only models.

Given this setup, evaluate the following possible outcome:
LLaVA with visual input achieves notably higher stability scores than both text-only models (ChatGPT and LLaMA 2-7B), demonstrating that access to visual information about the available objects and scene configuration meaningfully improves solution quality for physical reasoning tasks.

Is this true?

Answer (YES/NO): NO